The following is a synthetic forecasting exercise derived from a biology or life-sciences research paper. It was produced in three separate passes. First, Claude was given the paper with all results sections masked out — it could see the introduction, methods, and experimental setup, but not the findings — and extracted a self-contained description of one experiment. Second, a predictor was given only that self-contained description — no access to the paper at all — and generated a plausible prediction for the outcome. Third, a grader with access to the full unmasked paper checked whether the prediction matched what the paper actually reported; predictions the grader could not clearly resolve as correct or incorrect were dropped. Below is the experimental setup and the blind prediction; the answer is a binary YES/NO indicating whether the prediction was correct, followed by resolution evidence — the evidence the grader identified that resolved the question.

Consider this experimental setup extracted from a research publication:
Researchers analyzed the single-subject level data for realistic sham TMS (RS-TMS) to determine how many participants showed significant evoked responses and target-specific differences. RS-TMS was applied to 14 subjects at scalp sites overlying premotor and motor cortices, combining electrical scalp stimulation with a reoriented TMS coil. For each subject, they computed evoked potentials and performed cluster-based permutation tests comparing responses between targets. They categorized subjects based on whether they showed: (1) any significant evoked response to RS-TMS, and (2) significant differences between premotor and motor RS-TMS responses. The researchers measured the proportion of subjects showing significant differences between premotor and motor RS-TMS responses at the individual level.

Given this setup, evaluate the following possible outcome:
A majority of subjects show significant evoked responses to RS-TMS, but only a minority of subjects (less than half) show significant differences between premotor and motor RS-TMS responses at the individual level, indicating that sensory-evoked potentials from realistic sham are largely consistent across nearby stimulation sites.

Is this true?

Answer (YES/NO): YES